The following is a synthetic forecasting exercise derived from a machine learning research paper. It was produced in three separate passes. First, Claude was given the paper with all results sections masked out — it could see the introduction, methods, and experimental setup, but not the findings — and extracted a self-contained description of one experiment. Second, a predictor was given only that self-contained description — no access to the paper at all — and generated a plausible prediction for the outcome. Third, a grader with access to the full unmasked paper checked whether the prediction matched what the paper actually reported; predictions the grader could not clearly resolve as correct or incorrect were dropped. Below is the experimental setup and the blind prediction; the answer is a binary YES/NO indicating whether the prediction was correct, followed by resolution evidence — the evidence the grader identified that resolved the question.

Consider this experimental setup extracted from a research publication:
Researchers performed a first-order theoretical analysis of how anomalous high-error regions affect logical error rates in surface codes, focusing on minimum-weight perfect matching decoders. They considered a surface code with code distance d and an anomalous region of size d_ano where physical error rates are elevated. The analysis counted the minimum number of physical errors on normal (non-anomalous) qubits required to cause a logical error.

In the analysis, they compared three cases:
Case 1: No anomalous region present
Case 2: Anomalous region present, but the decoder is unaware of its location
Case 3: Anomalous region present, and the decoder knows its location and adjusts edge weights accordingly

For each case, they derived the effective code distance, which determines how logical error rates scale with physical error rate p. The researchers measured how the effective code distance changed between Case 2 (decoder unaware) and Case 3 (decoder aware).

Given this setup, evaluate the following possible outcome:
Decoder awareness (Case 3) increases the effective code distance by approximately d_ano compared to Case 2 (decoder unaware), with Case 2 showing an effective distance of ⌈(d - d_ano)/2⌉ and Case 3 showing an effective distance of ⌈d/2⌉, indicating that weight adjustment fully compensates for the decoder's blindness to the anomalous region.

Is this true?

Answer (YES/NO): NO